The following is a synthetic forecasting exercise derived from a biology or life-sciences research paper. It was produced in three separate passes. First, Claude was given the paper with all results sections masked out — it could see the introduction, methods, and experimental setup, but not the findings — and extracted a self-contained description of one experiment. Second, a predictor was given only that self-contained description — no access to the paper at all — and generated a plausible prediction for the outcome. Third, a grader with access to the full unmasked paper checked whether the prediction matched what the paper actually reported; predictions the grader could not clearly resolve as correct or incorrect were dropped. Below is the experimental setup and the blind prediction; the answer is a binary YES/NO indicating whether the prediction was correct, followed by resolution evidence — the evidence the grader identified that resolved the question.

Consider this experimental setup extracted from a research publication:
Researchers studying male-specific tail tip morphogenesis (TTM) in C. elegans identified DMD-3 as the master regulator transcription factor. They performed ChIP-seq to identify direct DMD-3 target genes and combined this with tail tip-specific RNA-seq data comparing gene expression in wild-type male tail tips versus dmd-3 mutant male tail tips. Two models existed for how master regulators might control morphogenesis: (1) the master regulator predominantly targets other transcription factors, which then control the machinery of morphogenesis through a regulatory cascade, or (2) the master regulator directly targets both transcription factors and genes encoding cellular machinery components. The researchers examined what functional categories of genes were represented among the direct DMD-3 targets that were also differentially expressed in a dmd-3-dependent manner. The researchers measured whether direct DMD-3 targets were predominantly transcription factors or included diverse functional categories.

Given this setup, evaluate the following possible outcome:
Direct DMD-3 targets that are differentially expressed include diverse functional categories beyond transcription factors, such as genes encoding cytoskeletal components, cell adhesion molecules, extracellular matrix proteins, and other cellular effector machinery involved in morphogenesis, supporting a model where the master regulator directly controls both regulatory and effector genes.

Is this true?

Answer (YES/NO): YES